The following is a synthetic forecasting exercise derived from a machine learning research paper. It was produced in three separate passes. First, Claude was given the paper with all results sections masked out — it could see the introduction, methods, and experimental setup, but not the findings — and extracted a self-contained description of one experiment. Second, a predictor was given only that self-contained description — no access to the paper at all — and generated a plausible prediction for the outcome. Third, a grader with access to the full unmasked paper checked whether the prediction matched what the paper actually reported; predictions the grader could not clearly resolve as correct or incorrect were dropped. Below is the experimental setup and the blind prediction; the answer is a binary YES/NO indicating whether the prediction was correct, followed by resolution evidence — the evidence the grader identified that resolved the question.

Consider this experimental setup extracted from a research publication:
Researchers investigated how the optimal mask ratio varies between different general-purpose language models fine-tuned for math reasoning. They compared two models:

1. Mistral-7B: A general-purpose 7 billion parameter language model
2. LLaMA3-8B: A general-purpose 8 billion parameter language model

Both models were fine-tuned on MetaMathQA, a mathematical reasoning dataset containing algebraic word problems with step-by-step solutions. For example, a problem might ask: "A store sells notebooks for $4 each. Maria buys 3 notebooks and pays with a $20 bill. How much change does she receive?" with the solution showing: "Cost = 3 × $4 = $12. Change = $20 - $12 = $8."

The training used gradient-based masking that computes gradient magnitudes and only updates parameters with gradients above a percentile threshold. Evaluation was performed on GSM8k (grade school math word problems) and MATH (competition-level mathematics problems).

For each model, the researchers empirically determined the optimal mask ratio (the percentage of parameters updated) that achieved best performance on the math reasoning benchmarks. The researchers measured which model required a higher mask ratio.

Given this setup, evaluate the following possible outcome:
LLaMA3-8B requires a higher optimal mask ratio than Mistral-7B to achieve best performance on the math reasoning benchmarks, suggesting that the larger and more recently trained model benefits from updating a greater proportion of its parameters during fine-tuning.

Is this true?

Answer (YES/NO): YES